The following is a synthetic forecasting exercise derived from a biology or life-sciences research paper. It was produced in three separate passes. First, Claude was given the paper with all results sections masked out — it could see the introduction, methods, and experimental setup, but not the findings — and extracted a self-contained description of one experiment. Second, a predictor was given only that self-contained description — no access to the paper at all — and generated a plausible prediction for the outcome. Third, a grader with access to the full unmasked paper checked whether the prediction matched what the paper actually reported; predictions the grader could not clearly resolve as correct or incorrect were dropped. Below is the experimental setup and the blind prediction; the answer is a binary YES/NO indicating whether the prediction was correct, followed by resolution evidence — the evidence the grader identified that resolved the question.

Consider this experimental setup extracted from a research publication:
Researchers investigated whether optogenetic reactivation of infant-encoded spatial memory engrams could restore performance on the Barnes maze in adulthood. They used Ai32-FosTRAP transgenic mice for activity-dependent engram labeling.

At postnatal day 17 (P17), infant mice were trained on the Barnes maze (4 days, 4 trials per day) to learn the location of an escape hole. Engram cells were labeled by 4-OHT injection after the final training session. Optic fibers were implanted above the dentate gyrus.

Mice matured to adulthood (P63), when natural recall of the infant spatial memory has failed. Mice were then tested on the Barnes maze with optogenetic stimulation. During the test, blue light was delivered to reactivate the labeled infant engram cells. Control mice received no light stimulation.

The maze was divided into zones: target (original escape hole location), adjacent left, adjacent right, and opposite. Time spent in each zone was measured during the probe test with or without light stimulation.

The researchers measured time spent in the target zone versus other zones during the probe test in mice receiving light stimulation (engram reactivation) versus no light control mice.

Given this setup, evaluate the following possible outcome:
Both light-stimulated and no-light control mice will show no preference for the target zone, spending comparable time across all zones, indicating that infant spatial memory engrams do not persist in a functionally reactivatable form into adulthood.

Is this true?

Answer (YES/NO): NO